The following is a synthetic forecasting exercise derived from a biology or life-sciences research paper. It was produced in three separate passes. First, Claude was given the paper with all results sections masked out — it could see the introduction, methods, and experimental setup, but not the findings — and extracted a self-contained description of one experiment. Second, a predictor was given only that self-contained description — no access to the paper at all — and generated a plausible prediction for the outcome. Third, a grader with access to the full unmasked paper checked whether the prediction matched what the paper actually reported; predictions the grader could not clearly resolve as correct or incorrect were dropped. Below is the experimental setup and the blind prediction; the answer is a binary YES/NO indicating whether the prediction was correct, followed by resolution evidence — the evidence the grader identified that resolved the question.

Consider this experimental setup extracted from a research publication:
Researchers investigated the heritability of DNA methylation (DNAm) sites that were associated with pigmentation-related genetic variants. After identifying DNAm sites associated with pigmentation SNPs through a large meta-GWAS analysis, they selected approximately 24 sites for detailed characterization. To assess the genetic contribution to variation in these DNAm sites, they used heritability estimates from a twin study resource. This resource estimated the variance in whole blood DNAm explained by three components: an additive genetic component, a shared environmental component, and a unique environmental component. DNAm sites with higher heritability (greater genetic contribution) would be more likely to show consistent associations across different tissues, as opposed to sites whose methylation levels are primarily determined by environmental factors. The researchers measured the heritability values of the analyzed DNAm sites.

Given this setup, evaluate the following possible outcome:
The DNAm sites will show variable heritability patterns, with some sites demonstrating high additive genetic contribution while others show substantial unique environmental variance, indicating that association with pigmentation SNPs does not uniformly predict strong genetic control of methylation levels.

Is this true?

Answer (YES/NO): YES